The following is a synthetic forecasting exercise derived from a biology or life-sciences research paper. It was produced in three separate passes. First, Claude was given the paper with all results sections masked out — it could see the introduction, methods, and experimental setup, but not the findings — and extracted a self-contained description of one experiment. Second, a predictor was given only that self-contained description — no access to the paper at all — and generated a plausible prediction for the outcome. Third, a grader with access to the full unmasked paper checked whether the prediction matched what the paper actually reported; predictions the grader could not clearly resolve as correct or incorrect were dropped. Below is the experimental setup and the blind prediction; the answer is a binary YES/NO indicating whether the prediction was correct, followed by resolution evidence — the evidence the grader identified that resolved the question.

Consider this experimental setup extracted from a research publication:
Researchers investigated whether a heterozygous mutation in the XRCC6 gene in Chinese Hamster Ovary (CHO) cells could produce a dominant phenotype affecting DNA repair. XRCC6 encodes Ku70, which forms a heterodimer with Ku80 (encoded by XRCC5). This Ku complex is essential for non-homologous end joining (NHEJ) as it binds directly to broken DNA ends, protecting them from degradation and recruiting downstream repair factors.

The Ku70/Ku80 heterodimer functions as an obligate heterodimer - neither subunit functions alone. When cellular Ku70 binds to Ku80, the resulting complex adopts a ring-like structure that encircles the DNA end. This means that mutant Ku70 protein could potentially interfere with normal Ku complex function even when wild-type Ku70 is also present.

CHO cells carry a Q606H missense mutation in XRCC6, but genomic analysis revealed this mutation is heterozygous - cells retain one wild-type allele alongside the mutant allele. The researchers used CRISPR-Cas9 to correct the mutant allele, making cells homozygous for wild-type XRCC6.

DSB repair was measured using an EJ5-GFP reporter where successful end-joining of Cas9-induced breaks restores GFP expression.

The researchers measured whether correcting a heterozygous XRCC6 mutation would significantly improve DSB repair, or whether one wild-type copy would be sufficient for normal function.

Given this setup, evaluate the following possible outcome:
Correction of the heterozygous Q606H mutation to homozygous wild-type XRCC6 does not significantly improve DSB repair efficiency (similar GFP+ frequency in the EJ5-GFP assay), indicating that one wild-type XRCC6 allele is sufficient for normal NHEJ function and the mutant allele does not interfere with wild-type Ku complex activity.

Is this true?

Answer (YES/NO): NO